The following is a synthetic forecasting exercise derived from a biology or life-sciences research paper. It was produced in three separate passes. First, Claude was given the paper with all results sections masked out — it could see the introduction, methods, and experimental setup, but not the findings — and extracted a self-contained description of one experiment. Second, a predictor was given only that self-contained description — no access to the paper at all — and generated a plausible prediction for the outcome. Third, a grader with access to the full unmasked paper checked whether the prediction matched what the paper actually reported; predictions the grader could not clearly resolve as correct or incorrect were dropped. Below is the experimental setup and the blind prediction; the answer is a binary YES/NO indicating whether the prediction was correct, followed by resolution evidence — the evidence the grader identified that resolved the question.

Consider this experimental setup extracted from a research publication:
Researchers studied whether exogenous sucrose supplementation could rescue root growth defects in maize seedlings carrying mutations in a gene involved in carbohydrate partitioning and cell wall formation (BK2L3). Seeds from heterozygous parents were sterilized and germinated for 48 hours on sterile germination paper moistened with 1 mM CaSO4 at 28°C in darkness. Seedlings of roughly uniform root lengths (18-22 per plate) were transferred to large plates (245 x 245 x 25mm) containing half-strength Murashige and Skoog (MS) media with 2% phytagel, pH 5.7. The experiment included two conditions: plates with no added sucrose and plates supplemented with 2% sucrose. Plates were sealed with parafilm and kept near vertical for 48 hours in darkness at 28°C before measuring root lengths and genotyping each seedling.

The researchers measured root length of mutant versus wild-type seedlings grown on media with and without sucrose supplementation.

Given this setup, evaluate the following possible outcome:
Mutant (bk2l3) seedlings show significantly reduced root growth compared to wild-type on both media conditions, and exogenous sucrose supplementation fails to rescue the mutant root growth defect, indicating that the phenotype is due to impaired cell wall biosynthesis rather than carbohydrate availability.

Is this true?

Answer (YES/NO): YES